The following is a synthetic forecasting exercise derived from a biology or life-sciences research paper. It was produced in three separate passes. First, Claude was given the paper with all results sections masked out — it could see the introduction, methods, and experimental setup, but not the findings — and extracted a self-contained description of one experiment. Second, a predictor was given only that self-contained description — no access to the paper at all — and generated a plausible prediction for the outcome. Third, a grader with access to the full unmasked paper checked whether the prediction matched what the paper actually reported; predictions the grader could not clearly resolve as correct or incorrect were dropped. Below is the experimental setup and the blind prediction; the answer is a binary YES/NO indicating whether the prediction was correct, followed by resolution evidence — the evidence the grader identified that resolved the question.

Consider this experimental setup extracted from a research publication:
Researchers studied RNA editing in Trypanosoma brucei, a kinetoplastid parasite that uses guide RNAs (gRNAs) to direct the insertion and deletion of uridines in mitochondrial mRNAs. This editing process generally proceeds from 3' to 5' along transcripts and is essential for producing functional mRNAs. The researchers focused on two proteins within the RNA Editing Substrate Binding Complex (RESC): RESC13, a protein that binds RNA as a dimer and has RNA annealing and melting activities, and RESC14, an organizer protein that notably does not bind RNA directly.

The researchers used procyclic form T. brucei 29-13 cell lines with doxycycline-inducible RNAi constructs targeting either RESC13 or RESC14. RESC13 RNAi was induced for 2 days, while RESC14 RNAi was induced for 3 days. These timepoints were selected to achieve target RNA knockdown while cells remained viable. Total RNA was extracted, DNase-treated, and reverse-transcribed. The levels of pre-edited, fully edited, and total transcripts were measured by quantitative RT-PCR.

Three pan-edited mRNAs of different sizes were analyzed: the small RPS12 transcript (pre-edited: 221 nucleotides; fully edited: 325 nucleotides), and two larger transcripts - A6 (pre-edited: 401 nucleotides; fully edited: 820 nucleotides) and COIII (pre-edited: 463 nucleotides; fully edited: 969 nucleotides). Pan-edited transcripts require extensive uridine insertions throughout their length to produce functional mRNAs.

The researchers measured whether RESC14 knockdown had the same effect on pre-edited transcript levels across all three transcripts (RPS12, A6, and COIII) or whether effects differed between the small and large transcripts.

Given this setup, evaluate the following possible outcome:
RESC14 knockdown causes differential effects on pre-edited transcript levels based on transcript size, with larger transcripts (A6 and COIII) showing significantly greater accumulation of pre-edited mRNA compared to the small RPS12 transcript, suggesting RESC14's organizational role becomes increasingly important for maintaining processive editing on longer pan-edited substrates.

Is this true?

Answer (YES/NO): NO